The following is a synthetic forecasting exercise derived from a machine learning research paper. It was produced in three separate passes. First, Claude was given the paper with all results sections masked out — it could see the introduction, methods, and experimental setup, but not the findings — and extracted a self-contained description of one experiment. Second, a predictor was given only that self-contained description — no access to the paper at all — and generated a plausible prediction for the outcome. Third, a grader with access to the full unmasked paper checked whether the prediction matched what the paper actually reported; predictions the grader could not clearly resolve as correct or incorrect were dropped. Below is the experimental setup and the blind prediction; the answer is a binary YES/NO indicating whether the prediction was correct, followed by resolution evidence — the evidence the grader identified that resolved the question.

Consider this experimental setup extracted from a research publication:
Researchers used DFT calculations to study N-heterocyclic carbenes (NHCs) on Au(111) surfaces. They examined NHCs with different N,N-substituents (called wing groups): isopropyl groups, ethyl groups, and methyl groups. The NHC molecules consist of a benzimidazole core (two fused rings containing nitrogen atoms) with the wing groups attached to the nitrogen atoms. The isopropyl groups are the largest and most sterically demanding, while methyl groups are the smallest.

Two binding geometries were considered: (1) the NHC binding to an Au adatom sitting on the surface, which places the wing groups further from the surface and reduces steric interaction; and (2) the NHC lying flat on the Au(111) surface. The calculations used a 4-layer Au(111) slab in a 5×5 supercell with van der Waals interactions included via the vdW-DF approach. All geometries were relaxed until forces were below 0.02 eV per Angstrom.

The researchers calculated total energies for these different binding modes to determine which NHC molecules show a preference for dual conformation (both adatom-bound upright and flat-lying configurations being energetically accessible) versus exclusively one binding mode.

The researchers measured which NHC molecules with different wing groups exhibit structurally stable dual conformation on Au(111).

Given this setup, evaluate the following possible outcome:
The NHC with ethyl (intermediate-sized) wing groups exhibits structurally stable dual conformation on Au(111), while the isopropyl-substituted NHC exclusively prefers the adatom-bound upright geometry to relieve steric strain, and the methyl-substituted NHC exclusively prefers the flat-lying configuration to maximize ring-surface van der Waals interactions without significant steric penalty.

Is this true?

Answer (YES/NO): NO